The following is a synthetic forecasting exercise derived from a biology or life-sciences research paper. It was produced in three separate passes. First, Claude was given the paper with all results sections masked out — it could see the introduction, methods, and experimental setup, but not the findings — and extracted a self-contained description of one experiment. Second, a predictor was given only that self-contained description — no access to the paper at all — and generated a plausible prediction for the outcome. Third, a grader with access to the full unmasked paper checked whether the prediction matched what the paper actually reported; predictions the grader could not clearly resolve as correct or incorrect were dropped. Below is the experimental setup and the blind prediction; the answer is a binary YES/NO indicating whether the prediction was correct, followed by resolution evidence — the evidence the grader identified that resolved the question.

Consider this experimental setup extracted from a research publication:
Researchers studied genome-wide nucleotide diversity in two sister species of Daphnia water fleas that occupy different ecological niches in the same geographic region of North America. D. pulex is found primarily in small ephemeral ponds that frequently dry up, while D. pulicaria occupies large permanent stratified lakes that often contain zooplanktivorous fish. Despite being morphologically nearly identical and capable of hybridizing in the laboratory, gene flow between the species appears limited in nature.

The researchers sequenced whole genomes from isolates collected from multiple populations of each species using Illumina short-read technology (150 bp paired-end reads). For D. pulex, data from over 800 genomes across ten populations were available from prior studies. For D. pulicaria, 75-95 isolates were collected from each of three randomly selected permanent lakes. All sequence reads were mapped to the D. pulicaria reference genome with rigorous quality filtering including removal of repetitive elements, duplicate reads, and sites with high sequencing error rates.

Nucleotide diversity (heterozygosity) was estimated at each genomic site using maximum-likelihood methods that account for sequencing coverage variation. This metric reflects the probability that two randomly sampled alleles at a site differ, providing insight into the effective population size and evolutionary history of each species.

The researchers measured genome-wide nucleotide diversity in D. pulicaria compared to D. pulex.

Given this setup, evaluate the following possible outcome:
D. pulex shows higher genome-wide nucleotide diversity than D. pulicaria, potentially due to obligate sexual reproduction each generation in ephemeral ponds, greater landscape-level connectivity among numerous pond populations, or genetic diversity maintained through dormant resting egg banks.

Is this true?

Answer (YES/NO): YES